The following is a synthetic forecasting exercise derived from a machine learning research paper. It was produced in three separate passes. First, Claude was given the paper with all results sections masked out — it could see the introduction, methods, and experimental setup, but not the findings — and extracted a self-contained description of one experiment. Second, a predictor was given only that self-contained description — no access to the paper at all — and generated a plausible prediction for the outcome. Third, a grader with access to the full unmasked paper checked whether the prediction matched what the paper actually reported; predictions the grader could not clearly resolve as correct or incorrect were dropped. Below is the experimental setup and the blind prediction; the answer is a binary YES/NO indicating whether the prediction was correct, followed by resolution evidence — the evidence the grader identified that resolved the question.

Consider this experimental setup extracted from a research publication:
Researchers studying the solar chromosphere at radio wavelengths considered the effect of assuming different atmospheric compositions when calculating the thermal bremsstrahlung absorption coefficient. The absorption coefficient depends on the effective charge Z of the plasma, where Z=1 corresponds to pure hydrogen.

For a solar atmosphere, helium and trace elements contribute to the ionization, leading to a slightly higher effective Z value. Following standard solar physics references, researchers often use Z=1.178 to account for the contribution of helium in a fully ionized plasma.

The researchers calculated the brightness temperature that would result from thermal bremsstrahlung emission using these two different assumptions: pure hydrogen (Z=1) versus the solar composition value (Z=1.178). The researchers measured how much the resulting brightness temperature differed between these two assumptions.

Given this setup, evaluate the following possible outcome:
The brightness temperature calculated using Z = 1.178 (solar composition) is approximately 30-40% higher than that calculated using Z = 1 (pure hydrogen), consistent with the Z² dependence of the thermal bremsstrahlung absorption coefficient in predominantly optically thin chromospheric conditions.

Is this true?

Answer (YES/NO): NO